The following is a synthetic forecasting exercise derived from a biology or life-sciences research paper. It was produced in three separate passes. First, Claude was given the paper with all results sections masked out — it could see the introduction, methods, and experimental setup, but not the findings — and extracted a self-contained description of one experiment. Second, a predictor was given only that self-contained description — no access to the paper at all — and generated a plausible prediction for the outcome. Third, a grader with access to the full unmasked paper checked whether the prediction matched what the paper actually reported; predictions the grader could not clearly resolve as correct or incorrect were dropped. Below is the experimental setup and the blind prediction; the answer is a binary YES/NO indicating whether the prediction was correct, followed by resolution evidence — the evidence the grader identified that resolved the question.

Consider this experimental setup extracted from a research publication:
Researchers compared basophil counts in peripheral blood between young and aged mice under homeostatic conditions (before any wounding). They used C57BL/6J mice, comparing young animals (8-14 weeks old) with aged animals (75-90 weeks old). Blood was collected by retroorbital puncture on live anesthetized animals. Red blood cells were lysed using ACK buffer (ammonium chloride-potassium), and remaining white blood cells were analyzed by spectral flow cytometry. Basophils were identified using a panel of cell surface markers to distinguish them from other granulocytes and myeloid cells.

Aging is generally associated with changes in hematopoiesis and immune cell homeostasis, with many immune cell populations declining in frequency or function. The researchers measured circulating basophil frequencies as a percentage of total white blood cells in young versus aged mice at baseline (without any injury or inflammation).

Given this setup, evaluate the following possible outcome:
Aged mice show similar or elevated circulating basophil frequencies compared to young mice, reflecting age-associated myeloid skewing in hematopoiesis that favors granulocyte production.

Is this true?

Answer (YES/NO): YES